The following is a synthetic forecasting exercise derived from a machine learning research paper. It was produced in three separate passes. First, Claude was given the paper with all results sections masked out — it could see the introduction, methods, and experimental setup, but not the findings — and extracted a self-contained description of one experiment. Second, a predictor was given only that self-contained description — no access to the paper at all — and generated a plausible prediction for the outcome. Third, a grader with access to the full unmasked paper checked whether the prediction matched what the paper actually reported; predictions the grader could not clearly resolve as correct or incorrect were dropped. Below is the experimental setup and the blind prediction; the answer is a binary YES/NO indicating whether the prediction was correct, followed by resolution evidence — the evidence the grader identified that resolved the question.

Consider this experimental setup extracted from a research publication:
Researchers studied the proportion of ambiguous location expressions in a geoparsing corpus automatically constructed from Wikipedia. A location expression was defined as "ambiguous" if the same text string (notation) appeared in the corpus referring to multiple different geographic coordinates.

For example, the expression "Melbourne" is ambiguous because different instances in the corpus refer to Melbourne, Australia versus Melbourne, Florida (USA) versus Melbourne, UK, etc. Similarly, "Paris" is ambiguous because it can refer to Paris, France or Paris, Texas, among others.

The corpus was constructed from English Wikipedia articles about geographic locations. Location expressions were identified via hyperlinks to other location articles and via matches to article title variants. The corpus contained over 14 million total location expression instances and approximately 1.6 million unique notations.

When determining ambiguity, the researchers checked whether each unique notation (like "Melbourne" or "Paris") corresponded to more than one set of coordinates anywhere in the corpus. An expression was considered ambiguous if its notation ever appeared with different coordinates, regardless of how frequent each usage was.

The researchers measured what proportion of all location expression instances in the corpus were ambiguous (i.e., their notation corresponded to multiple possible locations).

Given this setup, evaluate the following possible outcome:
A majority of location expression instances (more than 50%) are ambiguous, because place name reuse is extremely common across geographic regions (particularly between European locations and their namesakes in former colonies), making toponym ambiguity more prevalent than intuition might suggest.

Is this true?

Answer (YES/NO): NO